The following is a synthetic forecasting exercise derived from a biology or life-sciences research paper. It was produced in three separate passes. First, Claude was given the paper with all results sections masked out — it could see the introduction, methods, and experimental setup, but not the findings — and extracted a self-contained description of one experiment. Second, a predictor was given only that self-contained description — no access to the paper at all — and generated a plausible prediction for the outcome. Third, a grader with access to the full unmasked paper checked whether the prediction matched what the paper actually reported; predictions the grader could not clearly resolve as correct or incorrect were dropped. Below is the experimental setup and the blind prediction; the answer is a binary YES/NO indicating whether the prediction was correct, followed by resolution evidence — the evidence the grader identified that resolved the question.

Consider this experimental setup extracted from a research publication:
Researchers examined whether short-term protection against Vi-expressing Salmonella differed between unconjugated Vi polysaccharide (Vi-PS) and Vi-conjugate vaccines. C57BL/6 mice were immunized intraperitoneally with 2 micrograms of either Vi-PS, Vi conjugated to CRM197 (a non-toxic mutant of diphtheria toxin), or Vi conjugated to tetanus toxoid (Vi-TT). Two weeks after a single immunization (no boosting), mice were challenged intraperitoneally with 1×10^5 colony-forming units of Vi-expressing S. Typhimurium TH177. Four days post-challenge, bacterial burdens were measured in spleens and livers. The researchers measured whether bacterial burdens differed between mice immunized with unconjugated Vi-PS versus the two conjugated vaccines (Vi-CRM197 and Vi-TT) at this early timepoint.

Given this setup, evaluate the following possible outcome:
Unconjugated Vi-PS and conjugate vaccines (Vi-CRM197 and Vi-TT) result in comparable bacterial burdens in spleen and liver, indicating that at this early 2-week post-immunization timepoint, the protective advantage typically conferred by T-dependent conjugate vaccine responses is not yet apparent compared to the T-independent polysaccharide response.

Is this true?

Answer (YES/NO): YES